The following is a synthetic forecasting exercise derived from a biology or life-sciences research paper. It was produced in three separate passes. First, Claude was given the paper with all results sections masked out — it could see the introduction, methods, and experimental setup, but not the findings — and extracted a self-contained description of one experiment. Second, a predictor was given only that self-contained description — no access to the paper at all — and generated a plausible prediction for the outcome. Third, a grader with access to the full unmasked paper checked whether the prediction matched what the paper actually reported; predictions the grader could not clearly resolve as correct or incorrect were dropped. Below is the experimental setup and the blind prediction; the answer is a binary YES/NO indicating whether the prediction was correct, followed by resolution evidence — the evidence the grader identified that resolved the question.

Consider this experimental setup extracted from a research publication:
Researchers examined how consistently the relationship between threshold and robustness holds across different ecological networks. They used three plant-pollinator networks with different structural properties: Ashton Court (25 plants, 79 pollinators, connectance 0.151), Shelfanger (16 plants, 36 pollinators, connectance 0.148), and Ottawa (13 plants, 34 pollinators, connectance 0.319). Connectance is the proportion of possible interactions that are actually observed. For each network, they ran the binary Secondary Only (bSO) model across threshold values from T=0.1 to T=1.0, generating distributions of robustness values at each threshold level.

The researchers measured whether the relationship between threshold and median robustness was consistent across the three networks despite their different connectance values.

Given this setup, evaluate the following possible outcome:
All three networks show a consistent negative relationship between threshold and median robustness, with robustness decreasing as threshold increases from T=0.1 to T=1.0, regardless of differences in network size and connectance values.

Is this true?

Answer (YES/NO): NO